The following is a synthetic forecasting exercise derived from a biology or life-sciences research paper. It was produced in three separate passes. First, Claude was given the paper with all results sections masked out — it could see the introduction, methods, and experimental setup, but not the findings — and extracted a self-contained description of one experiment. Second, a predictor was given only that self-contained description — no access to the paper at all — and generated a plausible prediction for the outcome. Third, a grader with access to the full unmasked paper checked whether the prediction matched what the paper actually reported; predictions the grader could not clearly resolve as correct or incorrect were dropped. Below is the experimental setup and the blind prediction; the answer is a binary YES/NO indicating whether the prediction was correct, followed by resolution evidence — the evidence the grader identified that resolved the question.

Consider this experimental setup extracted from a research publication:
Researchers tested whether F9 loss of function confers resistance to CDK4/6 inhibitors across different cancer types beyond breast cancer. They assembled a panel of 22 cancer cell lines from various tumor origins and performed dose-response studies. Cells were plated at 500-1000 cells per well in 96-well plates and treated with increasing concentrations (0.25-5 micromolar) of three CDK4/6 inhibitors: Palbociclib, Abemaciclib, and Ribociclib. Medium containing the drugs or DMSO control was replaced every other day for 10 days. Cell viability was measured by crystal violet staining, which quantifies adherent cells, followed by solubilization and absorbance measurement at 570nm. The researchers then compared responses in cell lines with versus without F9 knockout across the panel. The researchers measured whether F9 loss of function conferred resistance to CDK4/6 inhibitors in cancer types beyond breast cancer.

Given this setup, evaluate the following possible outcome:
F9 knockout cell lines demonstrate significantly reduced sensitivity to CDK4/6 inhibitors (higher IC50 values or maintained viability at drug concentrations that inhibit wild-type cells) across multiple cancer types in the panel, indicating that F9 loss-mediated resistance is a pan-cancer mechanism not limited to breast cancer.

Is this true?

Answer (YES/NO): NO